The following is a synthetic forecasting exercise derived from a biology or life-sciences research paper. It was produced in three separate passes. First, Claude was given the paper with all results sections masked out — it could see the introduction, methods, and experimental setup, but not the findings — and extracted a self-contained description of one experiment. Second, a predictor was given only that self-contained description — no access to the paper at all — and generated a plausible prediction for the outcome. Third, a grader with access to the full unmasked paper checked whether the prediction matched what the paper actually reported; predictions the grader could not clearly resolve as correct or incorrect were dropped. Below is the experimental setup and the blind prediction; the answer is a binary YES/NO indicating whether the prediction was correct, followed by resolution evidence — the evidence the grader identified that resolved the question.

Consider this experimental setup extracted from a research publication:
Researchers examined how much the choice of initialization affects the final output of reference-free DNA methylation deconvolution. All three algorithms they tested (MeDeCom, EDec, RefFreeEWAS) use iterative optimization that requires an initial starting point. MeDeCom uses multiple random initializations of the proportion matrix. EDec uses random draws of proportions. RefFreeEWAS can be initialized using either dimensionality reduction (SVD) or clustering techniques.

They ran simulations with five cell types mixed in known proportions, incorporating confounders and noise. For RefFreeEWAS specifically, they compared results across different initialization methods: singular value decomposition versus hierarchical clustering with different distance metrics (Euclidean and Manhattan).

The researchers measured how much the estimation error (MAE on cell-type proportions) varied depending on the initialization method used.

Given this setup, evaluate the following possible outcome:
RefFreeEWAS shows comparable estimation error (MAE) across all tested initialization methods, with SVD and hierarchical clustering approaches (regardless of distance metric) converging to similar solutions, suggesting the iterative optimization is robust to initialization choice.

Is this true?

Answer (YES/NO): NO